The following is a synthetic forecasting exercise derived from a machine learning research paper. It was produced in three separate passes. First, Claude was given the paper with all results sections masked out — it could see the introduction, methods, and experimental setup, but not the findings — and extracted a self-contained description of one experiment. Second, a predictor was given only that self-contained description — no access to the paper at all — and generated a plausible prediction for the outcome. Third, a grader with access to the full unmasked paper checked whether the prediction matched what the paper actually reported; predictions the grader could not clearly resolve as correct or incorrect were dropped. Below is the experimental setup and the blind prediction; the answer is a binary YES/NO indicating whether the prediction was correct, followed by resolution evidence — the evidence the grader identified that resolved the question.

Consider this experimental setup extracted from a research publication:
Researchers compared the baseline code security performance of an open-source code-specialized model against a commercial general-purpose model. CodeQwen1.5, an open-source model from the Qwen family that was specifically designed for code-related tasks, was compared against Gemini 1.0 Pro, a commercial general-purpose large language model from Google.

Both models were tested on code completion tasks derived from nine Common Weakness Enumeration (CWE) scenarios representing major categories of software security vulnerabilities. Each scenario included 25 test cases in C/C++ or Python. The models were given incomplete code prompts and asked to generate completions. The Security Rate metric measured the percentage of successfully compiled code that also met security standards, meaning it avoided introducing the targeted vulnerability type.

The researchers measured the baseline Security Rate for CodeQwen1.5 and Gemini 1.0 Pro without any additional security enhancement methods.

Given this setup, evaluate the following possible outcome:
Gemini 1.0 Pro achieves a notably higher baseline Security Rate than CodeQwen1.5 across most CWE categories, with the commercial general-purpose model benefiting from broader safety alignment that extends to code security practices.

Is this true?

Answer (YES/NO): NO